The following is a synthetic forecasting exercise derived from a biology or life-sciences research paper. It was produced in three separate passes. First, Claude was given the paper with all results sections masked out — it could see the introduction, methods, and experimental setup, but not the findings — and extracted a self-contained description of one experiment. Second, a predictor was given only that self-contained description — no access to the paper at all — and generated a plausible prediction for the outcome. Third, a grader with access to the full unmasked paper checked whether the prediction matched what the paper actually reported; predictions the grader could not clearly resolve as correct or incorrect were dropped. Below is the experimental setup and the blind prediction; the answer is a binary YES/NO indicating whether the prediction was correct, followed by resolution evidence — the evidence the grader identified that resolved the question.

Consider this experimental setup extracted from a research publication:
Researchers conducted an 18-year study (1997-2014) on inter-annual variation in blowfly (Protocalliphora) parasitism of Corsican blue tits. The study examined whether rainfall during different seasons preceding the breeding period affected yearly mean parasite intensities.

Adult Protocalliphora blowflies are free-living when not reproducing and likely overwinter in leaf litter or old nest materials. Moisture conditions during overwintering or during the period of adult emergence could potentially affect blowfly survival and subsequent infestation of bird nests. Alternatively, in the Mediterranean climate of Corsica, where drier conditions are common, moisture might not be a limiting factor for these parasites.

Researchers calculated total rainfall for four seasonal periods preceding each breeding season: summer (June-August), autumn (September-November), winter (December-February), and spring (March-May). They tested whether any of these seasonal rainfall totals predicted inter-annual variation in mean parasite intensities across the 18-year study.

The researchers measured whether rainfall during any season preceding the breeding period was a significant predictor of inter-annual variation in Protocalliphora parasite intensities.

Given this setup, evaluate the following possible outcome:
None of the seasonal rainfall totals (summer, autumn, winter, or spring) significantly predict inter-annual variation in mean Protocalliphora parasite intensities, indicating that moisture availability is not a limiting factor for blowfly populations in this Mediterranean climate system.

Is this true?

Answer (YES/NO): YES